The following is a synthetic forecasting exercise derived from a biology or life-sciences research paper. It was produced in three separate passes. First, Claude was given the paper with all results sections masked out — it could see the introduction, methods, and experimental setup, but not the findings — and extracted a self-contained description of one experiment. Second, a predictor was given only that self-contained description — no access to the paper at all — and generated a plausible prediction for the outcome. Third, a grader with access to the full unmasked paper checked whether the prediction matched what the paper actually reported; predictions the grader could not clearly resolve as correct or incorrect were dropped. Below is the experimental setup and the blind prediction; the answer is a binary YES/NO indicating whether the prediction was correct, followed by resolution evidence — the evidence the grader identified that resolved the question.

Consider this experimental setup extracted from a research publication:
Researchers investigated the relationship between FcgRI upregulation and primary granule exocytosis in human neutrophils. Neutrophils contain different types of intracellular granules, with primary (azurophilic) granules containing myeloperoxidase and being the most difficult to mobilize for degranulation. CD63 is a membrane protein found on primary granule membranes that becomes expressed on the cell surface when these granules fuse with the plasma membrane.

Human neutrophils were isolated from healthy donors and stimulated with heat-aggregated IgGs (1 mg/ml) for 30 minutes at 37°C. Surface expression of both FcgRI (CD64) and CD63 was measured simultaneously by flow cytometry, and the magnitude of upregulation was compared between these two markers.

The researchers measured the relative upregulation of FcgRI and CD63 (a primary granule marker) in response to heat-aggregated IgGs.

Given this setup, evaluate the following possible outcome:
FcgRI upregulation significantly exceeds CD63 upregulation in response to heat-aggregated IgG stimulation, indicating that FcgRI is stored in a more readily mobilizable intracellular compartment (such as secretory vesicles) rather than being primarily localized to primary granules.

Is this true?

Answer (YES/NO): NO